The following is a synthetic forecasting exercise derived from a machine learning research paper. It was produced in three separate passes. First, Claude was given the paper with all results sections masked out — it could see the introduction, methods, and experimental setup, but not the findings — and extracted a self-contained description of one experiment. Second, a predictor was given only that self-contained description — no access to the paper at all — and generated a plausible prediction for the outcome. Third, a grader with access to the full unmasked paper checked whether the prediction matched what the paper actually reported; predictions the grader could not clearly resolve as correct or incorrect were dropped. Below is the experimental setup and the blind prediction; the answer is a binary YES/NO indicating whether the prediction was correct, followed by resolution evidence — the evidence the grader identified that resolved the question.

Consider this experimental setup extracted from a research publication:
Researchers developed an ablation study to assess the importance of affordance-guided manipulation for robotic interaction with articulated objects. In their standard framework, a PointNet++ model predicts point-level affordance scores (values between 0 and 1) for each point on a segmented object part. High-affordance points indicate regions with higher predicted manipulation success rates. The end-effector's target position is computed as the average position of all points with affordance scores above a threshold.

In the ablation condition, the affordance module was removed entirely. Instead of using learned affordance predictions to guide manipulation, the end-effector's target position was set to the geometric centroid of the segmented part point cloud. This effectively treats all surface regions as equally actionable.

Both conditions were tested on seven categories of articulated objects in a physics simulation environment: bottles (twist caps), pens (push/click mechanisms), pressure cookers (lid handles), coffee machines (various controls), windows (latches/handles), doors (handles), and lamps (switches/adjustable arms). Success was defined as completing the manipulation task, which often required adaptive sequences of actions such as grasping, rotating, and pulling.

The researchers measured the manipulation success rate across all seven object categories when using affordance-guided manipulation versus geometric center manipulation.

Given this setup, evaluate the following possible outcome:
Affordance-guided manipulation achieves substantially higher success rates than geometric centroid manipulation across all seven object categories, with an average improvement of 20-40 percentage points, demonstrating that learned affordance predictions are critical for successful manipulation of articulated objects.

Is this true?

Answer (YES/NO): NO